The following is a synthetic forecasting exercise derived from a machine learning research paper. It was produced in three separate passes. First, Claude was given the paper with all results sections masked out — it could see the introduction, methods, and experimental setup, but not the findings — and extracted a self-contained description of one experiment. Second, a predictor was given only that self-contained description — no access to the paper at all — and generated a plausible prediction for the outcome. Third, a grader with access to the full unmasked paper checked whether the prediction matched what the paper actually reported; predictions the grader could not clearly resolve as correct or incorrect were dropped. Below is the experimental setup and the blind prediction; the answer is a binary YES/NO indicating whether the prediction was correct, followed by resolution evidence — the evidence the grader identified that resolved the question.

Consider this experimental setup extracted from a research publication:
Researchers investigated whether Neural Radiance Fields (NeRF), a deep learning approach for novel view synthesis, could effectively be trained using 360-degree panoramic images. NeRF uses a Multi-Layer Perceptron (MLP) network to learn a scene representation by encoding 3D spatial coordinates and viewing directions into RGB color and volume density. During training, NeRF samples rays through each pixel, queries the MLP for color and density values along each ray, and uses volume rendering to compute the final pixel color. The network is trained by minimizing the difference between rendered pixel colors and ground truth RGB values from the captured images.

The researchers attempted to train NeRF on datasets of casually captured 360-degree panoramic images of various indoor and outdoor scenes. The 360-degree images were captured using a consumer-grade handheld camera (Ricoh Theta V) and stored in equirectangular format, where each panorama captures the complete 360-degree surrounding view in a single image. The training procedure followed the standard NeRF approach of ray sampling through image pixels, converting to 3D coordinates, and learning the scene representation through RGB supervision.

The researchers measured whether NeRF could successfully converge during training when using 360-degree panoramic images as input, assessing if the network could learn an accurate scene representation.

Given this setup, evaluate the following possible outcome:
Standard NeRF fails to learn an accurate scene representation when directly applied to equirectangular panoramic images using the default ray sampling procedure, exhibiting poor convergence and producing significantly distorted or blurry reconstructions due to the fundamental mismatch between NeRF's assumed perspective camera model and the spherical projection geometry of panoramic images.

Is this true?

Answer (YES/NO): NO